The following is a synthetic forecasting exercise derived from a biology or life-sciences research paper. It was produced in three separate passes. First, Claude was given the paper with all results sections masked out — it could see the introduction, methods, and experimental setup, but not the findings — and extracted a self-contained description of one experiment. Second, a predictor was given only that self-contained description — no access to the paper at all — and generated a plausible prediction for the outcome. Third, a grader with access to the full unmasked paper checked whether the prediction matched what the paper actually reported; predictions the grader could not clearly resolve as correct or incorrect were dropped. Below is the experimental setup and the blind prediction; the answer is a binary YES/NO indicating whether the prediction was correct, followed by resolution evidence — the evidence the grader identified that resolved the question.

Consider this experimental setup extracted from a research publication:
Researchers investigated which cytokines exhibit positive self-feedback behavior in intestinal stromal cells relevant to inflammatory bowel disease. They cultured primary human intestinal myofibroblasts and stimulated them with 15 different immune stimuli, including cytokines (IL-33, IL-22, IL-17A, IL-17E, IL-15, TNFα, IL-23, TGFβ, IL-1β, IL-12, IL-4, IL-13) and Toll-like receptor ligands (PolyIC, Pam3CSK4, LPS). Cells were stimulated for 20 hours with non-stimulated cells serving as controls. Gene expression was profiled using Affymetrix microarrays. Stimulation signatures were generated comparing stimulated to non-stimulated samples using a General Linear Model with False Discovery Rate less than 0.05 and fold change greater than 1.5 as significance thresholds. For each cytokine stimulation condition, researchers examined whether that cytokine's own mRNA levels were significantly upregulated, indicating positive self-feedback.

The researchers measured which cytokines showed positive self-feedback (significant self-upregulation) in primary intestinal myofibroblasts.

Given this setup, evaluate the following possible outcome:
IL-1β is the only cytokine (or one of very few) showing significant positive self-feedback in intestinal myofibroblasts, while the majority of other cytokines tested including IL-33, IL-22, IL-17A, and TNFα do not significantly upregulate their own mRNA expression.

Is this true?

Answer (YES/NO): YES